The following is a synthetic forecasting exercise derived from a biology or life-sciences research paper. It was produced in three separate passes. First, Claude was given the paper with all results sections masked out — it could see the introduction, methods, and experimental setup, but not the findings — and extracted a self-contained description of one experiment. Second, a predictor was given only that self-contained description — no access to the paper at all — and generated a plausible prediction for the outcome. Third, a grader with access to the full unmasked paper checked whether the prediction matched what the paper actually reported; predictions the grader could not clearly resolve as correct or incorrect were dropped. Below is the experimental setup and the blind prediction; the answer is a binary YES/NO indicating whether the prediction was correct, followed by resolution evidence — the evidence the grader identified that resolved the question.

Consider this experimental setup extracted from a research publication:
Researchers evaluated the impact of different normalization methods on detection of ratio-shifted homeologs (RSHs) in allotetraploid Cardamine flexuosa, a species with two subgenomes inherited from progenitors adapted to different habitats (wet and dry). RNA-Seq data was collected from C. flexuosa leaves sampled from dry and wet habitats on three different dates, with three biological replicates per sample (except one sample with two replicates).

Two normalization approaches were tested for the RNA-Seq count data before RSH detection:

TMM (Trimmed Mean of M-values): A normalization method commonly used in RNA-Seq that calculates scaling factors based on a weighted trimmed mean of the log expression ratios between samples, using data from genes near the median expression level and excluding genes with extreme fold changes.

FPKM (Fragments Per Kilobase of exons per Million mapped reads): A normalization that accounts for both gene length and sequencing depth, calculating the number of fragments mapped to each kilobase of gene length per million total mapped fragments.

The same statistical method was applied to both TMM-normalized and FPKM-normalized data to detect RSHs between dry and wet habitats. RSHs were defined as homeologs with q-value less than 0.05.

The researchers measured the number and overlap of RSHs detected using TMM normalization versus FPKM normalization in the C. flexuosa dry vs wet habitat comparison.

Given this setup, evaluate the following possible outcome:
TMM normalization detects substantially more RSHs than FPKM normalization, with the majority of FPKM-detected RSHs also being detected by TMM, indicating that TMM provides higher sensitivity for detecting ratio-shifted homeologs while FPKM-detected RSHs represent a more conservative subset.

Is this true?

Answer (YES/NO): NO